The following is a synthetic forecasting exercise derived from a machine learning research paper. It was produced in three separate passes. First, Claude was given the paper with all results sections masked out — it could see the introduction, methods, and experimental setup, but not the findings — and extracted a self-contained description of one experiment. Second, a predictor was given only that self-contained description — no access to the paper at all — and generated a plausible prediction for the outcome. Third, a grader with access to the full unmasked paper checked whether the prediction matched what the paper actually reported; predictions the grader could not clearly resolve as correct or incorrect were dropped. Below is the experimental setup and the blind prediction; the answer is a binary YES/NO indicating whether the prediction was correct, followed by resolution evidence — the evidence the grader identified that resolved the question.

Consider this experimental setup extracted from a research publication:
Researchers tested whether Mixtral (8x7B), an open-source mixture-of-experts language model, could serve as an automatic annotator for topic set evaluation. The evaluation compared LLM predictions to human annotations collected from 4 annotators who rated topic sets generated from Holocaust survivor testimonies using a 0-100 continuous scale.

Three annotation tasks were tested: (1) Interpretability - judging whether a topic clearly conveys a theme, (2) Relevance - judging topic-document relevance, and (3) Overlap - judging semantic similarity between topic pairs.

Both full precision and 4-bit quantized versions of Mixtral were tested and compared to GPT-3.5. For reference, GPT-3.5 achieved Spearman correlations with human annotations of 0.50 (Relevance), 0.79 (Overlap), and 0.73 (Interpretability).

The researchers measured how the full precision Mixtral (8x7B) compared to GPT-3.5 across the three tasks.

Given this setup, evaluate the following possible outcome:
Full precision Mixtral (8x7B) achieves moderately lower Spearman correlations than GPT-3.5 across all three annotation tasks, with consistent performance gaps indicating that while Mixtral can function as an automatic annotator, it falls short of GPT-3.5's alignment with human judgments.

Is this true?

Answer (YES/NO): NO